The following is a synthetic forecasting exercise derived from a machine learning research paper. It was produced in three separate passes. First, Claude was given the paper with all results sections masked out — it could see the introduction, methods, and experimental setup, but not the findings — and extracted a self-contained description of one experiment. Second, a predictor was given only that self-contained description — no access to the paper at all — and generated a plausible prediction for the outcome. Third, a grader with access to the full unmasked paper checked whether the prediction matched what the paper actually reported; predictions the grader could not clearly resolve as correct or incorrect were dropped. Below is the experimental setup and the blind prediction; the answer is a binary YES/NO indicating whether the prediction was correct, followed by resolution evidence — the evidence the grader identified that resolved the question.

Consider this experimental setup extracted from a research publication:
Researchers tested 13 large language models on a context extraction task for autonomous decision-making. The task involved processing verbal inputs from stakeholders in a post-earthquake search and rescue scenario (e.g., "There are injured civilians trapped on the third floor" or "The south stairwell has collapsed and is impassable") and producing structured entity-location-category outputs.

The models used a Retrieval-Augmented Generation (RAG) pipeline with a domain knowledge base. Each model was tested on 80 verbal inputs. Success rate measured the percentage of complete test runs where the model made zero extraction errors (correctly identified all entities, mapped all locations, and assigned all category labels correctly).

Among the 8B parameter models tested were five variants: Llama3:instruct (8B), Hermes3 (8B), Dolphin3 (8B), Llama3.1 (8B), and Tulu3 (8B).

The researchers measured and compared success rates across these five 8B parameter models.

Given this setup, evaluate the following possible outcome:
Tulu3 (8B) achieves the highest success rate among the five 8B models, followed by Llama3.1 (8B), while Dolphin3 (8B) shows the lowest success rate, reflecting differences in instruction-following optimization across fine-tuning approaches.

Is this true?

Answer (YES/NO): NO